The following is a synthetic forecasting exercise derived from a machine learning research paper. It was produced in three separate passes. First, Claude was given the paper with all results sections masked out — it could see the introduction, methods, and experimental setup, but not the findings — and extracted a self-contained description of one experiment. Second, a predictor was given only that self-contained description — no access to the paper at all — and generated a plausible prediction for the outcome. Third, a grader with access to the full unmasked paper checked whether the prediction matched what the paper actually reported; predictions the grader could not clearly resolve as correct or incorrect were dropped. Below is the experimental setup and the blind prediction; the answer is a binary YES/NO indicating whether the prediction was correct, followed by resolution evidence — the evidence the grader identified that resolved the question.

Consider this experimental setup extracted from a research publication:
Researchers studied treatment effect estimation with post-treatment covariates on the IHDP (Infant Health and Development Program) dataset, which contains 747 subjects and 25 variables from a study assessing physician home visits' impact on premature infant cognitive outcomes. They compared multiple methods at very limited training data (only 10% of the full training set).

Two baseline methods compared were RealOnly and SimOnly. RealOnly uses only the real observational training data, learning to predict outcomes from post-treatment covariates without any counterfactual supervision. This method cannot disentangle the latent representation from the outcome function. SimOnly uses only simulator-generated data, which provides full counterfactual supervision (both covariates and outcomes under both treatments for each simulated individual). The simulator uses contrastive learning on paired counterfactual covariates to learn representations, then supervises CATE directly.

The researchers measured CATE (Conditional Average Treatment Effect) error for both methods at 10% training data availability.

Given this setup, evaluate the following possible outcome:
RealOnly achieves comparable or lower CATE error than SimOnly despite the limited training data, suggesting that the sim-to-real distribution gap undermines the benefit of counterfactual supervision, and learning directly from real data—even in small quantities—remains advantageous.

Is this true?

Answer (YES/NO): NO